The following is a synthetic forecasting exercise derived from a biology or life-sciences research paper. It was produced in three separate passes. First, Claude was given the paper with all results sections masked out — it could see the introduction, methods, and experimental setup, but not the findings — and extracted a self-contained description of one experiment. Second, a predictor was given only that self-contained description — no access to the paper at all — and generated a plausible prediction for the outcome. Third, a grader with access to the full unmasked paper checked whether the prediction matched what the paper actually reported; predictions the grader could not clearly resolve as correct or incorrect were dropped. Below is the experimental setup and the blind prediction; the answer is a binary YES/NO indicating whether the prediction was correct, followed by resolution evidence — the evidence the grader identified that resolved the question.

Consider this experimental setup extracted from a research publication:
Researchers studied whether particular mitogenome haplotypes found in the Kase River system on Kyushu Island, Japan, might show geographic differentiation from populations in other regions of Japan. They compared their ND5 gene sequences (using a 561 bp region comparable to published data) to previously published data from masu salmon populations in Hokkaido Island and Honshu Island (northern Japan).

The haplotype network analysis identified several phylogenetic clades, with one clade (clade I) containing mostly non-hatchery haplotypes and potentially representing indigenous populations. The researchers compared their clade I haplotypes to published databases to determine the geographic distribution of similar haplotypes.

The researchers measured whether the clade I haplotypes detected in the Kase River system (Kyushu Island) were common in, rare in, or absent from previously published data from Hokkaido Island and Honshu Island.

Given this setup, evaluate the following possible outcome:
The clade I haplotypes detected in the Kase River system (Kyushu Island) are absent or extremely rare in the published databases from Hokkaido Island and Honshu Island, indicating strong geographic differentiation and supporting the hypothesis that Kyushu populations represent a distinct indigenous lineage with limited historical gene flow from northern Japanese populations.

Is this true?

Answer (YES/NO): YES